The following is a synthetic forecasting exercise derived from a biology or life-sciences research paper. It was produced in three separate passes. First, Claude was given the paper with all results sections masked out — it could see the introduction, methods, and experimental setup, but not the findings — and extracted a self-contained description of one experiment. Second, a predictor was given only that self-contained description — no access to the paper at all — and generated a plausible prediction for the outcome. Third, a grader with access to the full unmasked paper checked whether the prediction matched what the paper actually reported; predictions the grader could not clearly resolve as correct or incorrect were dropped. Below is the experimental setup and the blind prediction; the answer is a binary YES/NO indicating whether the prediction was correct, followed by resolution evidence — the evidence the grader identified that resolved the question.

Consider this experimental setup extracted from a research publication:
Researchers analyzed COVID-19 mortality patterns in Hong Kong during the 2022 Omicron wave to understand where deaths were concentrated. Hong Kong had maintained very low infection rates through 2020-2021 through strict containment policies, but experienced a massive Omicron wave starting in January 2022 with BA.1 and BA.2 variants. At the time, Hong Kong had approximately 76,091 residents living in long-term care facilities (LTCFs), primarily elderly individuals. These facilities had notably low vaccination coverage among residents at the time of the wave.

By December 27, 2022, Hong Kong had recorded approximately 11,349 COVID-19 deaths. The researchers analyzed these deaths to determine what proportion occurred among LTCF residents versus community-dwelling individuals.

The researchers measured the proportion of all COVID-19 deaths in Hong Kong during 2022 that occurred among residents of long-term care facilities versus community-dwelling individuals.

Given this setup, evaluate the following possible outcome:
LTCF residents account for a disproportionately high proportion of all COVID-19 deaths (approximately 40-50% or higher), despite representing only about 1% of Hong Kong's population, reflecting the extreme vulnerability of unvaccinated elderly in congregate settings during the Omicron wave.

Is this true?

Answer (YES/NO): YES